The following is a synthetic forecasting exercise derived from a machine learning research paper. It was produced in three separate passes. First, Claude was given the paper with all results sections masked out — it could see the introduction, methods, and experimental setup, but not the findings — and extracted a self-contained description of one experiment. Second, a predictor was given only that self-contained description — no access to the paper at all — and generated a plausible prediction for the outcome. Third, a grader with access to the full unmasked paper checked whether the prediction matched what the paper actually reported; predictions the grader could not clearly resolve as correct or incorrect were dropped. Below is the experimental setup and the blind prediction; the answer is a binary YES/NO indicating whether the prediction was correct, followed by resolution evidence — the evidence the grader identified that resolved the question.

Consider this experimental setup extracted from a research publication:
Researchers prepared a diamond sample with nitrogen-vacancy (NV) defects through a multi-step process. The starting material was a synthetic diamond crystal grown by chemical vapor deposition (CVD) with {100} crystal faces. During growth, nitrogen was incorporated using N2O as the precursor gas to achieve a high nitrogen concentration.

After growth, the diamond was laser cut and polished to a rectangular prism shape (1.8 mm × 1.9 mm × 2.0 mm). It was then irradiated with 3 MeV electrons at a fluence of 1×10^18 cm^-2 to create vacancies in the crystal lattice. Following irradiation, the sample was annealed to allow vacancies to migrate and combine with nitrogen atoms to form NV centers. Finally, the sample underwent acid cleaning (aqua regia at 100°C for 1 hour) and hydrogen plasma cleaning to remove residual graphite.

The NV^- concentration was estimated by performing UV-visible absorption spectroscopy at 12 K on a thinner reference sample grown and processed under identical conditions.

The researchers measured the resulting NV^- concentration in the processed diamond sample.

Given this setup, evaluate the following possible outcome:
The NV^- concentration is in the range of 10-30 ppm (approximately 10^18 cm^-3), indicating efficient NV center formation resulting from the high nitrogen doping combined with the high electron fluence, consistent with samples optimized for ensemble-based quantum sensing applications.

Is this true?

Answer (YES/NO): NO